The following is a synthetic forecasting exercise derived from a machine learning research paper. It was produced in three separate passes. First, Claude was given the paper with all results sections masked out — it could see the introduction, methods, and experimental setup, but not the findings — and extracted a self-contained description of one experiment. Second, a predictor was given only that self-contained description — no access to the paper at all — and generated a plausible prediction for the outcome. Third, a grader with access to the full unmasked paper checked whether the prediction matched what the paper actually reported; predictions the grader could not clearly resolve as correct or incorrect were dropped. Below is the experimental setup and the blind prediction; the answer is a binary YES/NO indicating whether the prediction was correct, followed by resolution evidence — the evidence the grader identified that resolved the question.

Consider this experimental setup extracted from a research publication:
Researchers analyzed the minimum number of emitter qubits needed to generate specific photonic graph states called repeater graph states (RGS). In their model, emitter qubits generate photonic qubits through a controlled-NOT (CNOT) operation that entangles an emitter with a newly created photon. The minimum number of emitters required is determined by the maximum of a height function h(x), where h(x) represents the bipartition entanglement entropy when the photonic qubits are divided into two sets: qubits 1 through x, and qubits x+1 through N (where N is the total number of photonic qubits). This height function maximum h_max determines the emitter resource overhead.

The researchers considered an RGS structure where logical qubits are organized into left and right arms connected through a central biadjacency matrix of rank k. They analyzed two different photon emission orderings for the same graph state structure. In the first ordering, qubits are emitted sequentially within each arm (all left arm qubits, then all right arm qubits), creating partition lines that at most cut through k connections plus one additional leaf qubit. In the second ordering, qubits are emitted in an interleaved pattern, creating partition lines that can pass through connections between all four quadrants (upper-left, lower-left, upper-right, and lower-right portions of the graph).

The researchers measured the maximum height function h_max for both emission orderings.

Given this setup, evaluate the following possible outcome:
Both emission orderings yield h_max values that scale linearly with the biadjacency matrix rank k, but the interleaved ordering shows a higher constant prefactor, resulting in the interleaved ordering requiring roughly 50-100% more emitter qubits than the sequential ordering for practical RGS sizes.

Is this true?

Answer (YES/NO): YES